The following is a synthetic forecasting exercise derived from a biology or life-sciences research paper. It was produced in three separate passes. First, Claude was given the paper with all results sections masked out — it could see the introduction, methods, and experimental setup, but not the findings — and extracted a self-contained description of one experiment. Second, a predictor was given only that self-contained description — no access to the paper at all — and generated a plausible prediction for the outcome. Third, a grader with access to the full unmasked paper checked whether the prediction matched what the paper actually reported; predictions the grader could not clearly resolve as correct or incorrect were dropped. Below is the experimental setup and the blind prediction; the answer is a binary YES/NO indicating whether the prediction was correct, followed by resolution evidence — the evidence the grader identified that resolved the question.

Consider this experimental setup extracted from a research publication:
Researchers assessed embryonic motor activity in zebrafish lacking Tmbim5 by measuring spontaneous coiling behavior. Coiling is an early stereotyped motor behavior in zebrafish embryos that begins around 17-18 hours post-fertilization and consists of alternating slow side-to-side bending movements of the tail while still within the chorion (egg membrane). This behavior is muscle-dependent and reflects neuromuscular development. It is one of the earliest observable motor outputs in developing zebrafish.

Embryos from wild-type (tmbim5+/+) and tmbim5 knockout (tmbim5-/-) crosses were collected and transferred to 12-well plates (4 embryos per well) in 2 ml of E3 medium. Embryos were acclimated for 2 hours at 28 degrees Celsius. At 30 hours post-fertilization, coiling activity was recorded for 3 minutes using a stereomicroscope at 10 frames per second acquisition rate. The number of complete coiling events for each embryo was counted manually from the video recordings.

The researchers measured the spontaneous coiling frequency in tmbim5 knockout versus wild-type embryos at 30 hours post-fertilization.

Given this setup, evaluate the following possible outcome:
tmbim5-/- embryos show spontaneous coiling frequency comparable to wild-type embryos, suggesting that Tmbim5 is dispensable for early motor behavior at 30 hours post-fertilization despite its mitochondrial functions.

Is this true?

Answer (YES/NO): NO